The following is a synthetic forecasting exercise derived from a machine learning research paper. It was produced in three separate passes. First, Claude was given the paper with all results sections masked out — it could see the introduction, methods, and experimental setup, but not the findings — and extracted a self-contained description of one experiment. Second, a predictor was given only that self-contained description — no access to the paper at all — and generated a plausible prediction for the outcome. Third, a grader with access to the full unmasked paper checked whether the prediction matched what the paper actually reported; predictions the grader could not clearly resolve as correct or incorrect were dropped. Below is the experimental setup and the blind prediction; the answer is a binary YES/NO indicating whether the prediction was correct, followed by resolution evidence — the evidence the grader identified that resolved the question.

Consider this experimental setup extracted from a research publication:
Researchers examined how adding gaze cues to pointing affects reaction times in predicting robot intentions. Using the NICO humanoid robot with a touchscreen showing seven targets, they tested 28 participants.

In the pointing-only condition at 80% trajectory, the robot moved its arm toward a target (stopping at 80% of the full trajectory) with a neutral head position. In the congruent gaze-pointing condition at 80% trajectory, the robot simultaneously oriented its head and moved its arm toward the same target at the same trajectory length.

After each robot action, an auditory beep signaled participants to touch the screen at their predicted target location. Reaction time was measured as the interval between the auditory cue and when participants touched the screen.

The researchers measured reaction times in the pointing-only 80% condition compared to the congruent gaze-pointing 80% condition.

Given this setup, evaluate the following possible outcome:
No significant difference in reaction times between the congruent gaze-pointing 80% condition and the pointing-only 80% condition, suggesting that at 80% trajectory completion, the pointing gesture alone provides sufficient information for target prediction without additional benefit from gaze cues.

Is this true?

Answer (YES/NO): NO